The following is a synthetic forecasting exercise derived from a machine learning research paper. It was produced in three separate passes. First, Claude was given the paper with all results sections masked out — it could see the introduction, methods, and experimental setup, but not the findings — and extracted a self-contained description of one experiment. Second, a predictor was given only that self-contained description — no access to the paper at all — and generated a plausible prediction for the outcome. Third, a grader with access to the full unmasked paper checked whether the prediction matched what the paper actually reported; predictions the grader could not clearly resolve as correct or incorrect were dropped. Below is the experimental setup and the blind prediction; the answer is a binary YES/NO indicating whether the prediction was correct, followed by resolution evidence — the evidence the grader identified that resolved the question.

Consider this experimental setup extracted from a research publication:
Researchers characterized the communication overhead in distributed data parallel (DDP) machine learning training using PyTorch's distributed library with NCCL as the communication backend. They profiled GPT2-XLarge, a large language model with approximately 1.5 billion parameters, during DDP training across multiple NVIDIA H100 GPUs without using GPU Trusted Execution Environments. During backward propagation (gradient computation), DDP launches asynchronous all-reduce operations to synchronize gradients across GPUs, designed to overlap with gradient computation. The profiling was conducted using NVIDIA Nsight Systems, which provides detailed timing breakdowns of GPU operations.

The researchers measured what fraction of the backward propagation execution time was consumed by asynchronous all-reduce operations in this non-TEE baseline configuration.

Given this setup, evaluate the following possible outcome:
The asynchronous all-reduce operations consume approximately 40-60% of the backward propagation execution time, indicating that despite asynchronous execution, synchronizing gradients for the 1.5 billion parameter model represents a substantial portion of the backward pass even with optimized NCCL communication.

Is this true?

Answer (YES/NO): NO